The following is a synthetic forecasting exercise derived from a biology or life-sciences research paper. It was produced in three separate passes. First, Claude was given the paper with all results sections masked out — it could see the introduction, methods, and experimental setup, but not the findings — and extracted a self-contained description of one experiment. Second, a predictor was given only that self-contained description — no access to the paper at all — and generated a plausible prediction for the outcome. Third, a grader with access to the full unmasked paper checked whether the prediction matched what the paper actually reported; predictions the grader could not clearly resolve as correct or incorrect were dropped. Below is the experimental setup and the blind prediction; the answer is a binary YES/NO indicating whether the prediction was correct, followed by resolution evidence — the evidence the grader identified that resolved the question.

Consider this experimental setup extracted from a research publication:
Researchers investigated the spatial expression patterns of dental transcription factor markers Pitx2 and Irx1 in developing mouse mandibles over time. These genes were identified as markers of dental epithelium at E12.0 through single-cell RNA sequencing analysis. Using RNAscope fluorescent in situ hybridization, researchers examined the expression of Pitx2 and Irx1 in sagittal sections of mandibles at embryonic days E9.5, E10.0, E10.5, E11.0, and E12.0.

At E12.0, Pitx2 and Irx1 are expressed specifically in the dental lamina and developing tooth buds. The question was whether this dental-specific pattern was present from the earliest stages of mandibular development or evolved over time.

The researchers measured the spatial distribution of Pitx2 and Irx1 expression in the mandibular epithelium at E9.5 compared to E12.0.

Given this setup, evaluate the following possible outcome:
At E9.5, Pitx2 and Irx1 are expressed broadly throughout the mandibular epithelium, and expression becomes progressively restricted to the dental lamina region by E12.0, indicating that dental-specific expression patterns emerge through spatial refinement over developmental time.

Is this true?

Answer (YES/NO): YES